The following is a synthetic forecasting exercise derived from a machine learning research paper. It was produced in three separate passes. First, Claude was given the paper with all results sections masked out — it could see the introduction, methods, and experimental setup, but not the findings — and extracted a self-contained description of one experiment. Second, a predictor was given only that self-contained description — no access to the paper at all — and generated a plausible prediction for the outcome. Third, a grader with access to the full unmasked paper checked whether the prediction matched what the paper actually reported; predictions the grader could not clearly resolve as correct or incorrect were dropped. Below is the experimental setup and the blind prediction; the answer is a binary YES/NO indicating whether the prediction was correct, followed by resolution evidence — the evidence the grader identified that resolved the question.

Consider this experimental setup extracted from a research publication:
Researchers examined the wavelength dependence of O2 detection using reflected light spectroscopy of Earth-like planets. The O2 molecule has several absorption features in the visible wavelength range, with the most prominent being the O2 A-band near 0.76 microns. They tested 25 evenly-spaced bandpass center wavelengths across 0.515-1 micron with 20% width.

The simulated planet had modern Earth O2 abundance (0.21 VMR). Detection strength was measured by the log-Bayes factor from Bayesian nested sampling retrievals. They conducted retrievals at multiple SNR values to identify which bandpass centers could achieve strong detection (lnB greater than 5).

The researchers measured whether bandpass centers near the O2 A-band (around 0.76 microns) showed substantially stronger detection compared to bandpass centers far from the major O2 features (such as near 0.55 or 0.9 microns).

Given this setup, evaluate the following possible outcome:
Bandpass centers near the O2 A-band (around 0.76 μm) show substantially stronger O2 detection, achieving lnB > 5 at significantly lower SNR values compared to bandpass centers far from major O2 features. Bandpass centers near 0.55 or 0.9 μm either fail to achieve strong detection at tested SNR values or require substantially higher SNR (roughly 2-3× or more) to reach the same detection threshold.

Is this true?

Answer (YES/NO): NO